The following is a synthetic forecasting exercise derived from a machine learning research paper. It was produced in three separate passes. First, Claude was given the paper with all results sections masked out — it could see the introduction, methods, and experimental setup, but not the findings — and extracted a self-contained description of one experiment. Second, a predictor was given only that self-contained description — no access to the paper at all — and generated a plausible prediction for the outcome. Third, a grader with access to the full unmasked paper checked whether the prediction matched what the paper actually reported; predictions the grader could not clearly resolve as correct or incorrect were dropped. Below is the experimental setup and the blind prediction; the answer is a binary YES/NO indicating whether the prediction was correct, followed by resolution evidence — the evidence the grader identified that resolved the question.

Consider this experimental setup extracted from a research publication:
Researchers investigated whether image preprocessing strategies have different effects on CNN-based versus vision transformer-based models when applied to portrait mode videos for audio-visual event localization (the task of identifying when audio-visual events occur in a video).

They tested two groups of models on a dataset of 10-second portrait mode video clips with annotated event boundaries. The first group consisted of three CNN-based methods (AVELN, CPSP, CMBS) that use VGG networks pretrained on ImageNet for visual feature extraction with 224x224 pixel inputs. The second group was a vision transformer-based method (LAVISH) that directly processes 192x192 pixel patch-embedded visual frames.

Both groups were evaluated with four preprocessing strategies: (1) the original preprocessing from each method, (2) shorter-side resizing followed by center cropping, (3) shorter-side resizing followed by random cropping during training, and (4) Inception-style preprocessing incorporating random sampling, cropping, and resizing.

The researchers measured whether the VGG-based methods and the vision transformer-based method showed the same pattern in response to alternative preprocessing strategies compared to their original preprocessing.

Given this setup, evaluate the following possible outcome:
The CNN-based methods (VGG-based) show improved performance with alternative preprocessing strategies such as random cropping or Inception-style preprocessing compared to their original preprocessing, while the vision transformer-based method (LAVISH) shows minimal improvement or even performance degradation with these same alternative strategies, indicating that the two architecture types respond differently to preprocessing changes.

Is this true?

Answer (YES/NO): YES